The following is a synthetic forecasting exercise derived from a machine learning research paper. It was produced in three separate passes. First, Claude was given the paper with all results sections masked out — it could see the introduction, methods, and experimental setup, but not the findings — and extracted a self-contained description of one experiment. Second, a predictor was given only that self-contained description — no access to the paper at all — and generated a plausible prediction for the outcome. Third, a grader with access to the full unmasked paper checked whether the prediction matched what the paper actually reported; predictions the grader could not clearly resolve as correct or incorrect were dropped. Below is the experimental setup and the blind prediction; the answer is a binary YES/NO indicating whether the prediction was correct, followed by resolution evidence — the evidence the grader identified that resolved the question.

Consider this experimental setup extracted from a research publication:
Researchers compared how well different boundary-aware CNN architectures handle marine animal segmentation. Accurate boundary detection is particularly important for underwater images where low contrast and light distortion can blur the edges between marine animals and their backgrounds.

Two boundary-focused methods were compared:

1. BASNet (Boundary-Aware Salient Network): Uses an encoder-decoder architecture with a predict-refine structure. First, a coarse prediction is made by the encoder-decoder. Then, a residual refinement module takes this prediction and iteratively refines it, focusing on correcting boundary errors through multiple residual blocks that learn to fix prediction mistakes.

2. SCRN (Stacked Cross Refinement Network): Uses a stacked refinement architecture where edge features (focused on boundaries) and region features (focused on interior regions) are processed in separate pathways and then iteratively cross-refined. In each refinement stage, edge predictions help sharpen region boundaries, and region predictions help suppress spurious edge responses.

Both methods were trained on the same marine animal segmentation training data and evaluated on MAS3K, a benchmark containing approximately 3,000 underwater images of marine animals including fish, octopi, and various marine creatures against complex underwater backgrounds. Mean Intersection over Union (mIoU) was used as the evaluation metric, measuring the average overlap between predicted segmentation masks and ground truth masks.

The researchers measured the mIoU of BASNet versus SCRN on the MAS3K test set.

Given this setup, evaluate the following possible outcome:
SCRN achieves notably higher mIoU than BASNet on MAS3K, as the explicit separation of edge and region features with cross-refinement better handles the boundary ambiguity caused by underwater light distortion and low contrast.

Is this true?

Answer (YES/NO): YES